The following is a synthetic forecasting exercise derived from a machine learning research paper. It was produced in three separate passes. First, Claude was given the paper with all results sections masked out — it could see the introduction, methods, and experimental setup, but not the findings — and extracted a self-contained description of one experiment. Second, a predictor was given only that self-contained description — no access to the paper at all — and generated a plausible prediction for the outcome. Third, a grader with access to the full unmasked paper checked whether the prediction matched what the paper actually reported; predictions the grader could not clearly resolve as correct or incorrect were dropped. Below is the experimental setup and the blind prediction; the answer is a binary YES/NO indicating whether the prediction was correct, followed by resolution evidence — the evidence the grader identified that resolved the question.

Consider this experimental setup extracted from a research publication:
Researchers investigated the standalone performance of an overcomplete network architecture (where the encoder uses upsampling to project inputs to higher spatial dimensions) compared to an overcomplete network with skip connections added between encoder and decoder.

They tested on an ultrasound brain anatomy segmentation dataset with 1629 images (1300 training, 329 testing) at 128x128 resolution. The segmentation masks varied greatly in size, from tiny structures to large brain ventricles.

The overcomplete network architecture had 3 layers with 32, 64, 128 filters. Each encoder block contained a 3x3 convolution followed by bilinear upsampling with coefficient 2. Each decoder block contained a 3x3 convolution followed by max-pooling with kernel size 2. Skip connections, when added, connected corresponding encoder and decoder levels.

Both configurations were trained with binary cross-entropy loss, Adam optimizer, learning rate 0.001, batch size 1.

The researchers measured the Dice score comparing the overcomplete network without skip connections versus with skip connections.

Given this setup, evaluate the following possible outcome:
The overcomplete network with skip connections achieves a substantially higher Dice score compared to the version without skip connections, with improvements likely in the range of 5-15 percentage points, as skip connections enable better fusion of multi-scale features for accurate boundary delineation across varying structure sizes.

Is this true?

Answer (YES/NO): NO